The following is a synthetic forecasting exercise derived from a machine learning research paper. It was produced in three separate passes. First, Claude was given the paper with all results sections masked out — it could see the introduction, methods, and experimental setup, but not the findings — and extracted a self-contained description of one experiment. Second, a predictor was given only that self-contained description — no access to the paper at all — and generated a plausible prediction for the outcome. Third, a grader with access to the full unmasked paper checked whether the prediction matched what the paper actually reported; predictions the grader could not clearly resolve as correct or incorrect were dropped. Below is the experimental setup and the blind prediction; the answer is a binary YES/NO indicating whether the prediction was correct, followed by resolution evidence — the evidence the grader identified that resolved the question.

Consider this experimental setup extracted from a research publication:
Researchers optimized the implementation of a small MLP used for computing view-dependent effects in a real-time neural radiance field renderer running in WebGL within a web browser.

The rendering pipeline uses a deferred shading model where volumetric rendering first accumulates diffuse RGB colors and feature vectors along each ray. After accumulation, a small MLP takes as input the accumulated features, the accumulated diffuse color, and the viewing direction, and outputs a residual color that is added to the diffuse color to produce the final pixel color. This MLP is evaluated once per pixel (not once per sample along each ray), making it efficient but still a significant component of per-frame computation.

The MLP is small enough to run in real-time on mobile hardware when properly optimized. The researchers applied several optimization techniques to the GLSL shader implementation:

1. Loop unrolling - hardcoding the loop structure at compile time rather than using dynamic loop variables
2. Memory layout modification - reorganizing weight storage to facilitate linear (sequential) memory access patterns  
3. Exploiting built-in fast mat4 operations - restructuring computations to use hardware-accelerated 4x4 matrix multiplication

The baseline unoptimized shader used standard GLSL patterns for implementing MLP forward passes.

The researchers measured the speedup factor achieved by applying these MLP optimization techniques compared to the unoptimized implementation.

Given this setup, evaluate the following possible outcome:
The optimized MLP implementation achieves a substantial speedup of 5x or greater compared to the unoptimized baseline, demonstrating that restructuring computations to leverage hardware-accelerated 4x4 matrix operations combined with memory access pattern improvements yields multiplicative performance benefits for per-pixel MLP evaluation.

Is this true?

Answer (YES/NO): NO